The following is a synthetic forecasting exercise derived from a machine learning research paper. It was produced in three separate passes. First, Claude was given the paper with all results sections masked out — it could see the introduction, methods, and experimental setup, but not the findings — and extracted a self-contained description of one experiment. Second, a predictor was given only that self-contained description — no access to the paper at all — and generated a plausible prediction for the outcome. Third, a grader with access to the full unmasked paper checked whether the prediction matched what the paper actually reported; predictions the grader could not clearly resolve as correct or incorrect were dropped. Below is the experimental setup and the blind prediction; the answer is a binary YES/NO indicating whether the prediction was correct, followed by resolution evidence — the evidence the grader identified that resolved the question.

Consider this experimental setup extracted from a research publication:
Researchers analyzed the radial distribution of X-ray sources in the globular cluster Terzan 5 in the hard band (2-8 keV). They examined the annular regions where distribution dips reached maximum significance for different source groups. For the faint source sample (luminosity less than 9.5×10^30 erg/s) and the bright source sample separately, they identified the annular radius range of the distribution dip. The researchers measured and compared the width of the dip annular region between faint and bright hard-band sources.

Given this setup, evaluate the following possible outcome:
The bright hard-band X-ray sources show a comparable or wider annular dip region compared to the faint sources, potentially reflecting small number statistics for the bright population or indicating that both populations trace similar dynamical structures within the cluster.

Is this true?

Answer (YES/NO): YES